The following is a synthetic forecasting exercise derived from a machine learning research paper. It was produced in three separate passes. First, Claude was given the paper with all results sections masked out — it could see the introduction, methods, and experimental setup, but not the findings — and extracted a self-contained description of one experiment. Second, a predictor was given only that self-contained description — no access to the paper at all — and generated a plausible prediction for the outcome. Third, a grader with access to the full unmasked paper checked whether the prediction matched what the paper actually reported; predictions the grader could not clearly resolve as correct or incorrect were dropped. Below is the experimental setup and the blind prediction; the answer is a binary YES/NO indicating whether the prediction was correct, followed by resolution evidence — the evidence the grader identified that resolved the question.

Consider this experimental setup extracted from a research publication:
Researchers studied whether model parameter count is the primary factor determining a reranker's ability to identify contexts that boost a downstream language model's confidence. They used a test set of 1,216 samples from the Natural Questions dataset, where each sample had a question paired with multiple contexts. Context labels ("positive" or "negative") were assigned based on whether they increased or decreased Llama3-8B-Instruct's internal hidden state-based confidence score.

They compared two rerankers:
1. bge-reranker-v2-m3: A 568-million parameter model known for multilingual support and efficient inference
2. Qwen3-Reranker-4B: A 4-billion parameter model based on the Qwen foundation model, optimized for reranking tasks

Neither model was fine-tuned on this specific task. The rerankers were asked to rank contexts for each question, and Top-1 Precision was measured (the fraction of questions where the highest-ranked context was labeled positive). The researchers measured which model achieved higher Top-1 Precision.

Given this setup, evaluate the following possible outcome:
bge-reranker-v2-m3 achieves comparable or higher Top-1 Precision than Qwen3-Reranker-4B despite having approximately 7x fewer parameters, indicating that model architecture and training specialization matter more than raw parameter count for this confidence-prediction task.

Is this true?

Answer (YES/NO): YES